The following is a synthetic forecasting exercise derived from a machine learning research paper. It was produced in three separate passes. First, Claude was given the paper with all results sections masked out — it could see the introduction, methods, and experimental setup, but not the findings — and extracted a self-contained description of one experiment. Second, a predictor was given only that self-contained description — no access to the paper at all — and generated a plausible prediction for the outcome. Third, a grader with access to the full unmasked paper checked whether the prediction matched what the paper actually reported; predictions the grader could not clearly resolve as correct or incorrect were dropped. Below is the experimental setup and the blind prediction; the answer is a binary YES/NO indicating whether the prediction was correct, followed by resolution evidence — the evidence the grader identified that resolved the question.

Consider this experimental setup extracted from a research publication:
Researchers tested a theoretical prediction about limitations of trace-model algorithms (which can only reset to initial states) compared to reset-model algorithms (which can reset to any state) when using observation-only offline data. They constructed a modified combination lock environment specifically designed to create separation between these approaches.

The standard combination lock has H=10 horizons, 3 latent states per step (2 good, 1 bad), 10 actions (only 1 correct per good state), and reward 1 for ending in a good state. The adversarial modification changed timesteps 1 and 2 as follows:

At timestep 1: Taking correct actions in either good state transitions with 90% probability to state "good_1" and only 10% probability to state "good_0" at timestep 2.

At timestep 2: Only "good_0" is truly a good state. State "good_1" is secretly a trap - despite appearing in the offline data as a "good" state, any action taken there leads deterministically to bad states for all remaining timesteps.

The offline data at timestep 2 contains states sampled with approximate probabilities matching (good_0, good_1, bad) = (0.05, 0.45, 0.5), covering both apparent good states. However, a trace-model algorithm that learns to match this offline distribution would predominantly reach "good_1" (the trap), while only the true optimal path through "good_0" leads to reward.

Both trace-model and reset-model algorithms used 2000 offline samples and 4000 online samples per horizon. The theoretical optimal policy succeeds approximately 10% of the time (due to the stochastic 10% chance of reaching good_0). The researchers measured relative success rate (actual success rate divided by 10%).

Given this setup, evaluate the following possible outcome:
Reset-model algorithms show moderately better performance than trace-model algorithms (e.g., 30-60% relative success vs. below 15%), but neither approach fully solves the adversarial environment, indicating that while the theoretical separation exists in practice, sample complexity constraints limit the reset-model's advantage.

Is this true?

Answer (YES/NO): NO